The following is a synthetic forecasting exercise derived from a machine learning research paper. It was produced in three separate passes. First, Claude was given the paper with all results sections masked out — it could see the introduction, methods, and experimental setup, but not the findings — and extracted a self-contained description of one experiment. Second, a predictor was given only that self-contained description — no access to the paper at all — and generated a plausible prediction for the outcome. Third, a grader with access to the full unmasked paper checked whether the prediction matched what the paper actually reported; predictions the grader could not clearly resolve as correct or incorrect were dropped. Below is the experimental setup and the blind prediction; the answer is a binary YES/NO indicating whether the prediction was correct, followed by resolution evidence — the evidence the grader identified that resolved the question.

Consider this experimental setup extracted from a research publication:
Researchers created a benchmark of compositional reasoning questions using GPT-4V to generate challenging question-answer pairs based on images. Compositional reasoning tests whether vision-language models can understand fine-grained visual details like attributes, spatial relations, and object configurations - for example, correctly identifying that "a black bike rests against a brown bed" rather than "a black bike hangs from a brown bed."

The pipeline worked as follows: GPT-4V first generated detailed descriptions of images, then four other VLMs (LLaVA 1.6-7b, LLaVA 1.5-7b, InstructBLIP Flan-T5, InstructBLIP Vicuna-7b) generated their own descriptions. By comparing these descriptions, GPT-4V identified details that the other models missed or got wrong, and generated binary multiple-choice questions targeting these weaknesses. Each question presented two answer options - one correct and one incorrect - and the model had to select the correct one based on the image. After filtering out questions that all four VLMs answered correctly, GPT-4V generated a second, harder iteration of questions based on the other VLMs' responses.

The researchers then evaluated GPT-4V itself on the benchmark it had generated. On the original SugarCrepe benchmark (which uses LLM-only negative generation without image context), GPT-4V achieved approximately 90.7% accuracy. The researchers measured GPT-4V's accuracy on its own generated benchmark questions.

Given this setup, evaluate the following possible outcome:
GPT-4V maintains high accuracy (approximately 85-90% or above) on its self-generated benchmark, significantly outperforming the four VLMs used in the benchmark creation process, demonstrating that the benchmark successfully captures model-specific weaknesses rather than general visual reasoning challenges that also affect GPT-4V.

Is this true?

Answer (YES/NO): NO